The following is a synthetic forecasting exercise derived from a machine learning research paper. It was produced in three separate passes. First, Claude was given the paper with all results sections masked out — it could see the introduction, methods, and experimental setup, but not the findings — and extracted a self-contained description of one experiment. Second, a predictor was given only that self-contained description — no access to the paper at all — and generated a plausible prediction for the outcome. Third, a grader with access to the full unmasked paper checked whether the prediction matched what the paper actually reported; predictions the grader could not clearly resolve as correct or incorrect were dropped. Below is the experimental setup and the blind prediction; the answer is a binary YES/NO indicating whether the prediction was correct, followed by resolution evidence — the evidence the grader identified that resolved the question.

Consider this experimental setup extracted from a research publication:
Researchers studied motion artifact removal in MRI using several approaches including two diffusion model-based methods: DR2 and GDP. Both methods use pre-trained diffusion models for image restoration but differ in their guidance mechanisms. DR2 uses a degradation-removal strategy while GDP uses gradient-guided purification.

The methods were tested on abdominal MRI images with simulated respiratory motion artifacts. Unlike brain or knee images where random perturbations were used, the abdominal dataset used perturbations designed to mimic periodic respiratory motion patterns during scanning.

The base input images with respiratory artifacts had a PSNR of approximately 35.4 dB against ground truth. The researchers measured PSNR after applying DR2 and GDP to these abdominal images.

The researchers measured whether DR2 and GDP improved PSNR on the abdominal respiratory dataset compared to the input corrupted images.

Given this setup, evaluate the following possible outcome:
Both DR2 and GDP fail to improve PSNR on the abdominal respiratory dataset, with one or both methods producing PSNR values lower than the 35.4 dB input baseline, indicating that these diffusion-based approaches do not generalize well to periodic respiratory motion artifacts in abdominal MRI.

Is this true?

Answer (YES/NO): YES